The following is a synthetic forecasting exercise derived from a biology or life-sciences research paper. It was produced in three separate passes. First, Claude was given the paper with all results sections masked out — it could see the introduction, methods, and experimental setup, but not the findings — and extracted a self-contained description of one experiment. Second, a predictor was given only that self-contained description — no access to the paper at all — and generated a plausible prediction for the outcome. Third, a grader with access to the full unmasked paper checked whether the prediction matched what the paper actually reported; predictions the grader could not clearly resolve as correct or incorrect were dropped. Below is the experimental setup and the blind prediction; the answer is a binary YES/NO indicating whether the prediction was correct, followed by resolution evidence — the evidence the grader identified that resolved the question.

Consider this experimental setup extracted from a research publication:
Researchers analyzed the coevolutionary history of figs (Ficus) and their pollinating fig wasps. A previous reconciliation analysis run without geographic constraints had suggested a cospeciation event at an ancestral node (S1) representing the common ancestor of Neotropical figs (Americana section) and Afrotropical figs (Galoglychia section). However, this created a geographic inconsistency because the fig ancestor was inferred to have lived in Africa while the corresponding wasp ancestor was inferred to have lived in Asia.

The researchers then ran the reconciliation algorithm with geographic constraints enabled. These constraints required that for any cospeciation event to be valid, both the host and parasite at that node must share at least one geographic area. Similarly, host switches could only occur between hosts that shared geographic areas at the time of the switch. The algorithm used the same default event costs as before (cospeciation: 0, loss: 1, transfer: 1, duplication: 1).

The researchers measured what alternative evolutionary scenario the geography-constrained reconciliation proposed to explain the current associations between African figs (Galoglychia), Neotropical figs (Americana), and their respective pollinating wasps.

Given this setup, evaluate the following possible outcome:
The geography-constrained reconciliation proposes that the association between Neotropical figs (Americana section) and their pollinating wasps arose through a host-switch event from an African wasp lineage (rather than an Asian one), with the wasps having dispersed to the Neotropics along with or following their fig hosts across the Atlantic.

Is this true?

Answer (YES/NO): NO